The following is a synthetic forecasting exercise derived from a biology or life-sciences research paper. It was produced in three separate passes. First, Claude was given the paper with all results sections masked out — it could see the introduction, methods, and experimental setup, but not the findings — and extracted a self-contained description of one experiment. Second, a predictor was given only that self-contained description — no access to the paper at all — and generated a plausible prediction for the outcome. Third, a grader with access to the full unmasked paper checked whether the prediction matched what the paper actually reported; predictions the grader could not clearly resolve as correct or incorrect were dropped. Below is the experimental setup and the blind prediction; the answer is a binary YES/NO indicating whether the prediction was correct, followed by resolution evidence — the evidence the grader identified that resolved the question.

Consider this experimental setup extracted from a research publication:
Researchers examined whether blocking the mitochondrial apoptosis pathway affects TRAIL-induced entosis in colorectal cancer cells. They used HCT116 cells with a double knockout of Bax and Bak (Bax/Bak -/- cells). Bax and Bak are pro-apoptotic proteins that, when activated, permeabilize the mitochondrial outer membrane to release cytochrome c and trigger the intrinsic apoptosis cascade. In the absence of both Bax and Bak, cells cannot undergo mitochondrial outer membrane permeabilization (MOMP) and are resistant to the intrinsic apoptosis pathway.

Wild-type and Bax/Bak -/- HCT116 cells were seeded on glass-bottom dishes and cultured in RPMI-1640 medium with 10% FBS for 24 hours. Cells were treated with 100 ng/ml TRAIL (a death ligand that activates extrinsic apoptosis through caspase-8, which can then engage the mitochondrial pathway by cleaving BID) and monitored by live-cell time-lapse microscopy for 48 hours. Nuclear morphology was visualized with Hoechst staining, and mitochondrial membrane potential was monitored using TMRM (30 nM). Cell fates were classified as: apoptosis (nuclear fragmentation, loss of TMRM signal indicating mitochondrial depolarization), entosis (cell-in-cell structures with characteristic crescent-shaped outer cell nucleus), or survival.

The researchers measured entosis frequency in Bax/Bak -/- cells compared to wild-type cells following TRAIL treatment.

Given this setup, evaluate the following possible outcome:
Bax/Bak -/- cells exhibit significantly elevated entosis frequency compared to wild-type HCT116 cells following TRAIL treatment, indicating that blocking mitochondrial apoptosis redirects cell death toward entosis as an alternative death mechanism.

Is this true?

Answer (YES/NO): NO